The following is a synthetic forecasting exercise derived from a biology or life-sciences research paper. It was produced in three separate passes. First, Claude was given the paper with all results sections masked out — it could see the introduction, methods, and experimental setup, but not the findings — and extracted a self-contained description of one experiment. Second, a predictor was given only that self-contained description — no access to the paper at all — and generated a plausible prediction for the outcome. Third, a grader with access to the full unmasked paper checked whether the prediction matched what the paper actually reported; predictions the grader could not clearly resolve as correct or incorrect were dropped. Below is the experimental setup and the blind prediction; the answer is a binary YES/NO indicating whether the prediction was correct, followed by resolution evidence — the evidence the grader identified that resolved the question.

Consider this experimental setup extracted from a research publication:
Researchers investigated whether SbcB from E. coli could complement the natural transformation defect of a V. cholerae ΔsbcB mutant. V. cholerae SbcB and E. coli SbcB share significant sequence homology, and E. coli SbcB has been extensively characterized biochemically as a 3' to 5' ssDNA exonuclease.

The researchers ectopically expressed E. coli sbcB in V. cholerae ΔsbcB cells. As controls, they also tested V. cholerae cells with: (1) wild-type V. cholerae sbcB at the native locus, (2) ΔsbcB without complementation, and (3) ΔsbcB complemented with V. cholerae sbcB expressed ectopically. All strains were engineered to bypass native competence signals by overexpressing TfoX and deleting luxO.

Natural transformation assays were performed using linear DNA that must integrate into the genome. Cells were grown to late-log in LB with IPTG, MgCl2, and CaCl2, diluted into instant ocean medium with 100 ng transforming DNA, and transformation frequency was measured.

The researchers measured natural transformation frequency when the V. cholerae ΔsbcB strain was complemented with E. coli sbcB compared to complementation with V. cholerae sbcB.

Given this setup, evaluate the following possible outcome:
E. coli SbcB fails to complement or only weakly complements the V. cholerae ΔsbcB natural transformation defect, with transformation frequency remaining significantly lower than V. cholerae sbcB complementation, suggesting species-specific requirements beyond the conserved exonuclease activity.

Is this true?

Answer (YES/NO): NO